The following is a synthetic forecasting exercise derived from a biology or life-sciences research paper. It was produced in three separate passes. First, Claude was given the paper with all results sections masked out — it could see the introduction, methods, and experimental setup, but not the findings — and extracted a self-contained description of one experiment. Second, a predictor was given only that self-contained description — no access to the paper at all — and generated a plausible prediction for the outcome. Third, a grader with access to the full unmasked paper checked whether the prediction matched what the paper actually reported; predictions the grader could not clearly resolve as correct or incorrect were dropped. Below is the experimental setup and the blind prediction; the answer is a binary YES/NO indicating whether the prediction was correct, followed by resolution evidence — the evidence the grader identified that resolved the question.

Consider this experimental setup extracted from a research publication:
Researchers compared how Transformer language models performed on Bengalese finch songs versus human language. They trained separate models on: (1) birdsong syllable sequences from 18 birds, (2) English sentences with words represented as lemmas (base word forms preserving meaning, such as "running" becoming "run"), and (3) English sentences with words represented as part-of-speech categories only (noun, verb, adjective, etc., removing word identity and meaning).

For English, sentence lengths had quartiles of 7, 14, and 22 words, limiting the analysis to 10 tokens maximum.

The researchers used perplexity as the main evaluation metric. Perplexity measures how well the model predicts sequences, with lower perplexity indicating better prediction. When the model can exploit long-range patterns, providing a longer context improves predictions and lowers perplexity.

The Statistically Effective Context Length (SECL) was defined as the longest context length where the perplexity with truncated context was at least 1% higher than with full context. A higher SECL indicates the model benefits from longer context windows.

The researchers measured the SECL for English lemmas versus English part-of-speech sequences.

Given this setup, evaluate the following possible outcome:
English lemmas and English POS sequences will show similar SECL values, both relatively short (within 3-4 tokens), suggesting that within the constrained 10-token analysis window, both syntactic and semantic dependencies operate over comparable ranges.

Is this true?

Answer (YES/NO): NO